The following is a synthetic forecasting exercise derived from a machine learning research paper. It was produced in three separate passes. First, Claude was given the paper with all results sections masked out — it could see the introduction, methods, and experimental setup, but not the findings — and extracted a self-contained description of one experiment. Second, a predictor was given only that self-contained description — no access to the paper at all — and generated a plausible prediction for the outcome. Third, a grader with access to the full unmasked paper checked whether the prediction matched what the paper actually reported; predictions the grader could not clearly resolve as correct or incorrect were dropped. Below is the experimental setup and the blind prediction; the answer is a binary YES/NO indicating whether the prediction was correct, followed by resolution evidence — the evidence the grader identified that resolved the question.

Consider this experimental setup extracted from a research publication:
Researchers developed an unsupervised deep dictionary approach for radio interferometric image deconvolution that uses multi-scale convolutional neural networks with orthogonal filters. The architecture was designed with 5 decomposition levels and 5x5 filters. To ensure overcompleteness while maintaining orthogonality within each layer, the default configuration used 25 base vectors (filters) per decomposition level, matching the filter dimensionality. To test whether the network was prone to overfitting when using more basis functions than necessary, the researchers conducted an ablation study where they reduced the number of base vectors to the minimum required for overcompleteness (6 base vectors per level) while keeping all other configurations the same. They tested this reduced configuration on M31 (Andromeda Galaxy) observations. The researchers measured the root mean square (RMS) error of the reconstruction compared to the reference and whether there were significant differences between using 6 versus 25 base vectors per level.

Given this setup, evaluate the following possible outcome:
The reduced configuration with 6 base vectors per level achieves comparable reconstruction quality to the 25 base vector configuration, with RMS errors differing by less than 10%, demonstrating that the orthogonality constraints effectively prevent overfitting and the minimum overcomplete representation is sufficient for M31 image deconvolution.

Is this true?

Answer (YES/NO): NO